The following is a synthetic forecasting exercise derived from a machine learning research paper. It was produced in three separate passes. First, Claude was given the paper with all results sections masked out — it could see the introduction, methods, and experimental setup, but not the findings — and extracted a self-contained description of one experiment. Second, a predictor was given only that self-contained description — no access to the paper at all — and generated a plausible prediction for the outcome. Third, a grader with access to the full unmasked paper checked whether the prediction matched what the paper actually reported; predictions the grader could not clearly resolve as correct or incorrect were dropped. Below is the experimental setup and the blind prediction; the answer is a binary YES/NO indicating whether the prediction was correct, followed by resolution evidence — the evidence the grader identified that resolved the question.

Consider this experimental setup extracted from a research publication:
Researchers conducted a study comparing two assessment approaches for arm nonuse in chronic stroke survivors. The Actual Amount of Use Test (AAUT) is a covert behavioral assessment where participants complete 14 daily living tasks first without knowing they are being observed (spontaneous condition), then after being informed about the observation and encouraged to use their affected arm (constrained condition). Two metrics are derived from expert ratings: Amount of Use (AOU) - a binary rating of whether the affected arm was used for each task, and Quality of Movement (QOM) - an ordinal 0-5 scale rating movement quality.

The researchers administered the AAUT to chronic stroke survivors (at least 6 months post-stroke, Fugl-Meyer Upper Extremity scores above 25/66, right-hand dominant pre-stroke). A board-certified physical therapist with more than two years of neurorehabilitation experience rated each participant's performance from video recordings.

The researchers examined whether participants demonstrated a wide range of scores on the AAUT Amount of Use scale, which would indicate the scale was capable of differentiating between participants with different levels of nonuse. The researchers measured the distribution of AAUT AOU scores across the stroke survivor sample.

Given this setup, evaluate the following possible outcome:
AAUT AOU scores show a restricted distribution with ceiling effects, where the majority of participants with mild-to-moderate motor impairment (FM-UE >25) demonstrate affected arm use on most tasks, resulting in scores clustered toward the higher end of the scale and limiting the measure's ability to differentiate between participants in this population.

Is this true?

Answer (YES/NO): NO